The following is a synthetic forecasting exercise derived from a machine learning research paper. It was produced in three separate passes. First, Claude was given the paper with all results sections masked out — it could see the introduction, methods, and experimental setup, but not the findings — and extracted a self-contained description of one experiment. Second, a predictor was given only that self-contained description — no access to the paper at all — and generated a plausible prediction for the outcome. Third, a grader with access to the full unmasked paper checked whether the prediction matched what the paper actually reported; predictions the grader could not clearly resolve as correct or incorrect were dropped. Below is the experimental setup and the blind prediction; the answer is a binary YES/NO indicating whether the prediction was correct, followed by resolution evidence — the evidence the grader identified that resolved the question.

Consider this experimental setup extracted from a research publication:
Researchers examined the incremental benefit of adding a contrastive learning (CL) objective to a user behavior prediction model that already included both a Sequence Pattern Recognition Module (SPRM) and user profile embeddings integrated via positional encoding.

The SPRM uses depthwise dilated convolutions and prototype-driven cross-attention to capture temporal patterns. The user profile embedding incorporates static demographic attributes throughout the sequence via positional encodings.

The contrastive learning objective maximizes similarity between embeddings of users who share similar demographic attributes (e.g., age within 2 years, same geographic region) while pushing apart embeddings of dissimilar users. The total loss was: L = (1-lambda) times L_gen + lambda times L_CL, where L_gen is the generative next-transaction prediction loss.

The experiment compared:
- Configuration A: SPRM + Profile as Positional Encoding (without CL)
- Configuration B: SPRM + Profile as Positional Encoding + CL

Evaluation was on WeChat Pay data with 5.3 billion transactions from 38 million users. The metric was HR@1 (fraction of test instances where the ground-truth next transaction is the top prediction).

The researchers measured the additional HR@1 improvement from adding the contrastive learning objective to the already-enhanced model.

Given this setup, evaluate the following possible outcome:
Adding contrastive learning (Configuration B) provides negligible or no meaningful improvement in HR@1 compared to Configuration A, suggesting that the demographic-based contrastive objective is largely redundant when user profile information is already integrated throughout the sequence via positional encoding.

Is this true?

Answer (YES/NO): NO